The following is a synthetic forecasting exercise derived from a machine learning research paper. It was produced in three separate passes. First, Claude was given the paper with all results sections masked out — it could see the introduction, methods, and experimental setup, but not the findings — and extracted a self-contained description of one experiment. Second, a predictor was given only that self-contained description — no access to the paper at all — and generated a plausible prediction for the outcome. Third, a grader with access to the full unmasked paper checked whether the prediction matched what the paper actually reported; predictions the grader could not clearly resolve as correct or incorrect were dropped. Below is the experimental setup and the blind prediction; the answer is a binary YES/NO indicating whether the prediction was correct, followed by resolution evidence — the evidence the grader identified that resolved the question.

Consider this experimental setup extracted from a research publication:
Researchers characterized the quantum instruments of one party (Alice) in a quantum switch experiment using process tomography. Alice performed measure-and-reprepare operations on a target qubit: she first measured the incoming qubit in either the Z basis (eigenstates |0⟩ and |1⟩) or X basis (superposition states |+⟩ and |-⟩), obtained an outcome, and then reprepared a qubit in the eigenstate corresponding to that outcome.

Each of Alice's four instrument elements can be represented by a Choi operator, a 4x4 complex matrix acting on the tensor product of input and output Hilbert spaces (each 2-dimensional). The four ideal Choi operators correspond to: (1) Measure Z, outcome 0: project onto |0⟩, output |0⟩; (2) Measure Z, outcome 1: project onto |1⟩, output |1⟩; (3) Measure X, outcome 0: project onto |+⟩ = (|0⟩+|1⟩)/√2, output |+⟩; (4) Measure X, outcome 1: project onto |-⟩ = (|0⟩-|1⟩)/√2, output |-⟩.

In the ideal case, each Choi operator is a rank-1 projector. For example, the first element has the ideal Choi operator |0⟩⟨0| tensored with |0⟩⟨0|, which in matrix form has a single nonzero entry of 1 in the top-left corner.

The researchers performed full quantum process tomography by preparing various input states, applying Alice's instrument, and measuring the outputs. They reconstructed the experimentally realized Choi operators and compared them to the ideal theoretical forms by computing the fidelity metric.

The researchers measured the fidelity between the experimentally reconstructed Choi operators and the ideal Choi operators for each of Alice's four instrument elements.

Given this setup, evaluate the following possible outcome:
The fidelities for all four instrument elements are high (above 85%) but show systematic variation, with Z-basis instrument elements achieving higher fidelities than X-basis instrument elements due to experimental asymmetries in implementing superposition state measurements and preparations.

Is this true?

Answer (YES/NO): NO